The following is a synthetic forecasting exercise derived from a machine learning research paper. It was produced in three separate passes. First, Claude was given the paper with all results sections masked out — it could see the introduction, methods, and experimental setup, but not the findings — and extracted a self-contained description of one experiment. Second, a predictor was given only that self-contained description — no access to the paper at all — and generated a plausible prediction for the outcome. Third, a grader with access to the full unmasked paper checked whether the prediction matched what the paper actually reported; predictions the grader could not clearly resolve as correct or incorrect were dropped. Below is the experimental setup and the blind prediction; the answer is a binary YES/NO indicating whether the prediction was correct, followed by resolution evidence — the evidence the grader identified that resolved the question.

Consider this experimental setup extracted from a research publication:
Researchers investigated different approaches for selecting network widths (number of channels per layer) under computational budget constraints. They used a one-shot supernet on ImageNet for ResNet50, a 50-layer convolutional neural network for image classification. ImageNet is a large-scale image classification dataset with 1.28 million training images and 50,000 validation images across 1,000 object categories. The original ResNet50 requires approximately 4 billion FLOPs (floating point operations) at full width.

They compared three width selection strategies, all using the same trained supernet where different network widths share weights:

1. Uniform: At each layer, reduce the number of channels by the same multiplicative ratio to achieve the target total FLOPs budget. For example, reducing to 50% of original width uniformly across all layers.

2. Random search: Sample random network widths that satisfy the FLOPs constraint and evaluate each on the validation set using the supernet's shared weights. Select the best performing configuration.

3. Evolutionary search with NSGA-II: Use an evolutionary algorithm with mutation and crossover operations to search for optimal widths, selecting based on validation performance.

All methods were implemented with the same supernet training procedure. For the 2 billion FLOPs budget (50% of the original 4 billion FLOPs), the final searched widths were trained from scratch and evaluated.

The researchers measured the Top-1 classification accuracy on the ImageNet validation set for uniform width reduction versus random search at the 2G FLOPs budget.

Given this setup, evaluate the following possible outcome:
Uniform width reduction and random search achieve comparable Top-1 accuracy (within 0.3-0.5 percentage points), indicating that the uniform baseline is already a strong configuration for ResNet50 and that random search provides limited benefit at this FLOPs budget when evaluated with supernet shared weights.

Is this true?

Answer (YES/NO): YES